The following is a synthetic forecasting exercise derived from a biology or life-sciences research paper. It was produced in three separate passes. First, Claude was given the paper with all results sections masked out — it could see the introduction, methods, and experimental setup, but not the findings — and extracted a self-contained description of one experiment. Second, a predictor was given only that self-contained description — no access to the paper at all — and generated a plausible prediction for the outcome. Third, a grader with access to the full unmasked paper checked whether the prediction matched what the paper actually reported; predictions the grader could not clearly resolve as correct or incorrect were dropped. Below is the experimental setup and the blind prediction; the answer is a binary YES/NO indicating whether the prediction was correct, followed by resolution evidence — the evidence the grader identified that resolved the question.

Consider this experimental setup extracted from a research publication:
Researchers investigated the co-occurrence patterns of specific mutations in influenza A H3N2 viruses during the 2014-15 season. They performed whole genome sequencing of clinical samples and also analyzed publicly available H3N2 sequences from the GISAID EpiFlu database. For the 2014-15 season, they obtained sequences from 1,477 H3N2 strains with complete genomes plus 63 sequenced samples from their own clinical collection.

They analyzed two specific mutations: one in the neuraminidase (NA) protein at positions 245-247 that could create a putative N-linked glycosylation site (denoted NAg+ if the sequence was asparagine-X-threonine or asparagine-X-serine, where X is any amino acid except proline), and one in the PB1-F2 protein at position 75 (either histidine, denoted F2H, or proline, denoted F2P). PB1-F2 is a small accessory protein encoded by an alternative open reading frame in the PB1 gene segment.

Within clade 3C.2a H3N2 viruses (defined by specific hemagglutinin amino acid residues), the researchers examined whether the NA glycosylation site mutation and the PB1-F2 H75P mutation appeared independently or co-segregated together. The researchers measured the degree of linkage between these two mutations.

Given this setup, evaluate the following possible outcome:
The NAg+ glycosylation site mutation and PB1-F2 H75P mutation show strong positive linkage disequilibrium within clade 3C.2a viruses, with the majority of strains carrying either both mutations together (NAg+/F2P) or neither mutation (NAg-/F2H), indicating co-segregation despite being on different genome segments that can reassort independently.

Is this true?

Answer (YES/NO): YES